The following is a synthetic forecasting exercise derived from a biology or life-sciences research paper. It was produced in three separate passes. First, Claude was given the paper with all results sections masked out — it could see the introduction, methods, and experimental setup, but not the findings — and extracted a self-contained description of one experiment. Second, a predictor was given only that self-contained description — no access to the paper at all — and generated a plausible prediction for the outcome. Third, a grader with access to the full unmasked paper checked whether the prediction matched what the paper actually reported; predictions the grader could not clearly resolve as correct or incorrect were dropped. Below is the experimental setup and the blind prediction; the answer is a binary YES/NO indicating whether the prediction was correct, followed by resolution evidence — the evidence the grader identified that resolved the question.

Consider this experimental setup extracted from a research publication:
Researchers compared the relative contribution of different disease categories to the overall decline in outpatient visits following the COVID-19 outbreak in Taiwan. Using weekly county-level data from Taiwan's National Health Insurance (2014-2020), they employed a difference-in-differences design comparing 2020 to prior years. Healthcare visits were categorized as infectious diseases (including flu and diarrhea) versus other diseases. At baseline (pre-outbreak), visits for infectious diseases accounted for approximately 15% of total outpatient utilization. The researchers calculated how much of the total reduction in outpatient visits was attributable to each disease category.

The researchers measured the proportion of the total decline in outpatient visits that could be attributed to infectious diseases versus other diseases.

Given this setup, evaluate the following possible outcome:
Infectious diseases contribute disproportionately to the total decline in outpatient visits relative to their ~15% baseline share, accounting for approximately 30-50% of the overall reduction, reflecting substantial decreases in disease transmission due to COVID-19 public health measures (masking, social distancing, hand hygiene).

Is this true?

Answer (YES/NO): YES